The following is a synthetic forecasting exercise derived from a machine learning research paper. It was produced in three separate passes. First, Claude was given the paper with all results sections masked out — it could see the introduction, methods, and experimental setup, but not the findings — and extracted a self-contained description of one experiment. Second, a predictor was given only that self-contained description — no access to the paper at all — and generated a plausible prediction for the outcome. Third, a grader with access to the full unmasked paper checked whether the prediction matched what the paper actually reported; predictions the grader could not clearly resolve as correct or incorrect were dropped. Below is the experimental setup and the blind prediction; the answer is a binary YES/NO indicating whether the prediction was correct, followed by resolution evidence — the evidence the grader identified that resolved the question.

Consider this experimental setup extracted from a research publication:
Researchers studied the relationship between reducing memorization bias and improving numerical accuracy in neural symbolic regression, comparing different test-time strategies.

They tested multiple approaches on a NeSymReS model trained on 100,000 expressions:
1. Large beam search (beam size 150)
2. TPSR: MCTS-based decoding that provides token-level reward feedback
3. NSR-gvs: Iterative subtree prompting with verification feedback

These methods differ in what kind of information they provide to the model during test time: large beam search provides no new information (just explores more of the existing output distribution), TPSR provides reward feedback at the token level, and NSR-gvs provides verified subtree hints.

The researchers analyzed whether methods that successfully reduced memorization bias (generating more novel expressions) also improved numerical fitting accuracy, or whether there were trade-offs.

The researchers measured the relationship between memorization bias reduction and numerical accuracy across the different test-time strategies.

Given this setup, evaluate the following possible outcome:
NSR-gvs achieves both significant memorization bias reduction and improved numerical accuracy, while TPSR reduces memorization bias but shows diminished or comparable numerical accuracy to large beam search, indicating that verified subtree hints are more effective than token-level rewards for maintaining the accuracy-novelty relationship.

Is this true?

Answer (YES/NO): NO